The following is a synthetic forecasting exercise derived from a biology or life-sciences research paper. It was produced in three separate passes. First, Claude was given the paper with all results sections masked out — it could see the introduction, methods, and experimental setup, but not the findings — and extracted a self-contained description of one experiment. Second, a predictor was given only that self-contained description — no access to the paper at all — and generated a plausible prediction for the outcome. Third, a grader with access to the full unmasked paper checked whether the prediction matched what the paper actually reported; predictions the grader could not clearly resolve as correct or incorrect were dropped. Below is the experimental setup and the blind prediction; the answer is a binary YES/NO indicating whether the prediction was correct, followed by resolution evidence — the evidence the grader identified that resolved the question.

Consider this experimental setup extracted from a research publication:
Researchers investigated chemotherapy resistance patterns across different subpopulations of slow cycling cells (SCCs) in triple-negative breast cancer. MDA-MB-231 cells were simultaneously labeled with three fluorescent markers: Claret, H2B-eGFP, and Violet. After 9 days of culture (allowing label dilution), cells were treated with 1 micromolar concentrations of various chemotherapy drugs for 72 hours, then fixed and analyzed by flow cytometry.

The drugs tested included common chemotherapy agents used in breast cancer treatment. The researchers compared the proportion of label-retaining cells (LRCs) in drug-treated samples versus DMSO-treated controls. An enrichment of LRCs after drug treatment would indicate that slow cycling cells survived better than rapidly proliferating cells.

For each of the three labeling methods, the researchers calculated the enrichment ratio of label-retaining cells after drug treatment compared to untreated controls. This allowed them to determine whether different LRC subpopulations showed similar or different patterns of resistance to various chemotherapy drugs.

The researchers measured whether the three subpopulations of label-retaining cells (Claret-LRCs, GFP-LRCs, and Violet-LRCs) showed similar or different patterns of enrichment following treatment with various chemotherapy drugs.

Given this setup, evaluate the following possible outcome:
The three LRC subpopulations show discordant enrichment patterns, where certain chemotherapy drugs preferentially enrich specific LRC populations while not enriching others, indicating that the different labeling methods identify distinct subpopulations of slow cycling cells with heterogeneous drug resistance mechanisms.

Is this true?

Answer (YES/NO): NO